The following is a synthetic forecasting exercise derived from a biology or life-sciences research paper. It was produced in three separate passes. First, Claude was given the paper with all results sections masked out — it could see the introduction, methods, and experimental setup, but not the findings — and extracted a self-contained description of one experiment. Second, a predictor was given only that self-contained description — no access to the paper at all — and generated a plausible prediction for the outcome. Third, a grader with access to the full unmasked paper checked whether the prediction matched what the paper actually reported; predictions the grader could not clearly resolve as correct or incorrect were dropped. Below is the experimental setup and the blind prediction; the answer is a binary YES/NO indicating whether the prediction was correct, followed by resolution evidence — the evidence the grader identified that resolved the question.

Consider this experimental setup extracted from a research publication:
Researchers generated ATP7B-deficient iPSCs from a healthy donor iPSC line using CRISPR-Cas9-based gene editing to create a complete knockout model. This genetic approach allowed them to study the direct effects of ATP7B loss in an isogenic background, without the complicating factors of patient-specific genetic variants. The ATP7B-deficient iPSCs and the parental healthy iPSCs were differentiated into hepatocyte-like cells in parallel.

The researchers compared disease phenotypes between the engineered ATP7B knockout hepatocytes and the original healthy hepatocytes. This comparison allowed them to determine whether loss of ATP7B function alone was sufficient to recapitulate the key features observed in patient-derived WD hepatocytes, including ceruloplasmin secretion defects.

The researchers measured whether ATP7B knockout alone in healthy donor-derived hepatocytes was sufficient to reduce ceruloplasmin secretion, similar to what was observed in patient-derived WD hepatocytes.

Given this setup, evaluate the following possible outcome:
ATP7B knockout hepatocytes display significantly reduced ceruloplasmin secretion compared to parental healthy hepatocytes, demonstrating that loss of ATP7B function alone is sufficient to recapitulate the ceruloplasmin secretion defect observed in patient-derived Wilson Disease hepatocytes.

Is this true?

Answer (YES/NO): YES